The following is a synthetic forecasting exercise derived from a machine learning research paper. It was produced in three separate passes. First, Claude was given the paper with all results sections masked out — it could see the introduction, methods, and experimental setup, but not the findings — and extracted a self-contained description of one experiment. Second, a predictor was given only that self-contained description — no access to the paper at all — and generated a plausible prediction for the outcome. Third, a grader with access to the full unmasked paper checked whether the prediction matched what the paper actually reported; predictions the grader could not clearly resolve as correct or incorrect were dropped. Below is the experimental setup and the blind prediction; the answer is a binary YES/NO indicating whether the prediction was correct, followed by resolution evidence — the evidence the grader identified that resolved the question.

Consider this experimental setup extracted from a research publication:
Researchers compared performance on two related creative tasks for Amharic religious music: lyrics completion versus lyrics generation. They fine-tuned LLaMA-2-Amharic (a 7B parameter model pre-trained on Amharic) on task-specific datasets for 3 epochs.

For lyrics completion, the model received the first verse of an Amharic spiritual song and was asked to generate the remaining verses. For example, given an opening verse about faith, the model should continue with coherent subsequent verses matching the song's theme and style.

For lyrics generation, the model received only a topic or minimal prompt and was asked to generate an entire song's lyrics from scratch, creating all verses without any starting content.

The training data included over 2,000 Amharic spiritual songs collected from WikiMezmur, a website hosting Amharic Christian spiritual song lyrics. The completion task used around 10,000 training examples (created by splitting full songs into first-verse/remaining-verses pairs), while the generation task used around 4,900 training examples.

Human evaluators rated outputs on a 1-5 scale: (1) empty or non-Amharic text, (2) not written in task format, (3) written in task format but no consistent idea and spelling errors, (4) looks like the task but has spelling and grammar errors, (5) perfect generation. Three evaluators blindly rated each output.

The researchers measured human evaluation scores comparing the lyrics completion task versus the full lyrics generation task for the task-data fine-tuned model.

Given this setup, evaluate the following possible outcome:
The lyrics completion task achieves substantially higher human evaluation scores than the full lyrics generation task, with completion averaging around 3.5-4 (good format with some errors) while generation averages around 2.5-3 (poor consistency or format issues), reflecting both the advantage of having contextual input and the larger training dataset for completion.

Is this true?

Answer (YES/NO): NO